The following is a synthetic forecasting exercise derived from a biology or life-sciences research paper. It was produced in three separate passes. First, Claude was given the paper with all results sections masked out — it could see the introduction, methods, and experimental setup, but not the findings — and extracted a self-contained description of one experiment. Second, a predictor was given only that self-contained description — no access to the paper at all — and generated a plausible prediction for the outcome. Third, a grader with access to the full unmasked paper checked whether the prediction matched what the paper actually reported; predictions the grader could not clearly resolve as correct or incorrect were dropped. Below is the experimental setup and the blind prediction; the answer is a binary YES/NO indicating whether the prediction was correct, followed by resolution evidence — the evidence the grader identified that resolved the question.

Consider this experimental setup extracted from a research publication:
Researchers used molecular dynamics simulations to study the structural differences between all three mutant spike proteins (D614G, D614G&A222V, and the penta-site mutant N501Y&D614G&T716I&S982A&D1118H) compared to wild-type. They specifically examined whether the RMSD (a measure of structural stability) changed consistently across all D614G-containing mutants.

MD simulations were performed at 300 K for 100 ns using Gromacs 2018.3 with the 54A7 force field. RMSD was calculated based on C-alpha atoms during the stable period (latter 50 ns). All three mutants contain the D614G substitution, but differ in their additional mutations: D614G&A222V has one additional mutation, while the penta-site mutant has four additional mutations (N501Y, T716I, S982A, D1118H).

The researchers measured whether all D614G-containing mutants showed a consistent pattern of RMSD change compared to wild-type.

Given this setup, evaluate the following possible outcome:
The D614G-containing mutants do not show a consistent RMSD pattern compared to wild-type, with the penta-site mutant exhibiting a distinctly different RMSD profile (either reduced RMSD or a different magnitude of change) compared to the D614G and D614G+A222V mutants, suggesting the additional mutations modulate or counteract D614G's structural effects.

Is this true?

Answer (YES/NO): NO